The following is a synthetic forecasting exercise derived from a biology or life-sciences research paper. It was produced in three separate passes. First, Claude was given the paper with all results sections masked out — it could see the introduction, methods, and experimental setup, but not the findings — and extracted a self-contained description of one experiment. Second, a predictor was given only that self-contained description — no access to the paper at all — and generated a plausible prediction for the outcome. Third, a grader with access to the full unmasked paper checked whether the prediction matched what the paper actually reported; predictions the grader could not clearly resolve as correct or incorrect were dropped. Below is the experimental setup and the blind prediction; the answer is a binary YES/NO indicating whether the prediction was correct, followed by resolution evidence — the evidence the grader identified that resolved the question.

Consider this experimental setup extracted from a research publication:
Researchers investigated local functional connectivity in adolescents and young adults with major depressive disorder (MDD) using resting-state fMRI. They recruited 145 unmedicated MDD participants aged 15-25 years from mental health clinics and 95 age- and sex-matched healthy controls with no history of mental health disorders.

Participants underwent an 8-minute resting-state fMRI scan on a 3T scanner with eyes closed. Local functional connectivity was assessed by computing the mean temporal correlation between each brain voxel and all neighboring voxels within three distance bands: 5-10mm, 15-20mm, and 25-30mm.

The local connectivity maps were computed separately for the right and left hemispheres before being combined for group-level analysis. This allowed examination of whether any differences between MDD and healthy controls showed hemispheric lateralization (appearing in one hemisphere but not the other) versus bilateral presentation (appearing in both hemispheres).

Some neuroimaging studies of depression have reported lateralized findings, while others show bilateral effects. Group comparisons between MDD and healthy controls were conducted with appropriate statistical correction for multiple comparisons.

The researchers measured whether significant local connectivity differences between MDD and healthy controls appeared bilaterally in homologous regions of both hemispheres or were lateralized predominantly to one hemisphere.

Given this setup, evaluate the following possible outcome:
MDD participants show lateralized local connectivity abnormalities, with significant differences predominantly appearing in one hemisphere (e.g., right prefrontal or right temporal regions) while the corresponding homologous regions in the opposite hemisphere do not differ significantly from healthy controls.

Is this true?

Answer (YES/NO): NO